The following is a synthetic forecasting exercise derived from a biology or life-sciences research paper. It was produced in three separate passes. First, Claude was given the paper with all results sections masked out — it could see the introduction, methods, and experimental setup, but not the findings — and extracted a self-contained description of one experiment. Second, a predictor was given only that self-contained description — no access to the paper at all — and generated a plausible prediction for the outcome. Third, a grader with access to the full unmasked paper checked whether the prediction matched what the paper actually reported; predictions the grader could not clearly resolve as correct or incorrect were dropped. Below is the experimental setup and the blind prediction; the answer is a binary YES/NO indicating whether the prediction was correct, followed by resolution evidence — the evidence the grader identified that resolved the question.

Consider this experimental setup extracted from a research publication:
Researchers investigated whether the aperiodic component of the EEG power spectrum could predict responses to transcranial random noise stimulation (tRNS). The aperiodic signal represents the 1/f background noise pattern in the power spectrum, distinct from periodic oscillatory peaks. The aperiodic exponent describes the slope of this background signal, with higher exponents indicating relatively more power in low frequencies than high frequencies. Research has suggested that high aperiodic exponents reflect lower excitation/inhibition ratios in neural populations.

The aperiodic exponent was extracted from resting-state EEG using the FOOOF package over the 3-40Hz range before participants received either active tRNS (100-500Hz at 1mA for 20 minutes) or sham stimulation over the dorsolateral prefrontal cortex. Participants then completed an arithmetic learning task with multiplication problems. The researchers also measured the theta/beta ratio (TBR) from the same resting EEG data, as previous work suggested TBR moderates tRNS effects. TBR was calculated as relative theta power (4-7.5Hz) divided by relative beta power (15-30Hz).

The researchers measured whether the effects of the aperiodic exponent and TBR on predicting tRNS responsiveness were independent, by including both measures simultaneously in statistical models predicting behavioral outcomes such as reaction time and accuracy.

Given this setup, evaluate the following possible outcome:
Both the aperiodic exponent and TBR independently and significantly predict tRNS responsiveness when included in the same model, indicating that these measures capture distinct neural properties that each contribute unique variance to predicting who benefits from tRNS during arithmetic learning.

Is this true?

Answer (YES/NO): YES